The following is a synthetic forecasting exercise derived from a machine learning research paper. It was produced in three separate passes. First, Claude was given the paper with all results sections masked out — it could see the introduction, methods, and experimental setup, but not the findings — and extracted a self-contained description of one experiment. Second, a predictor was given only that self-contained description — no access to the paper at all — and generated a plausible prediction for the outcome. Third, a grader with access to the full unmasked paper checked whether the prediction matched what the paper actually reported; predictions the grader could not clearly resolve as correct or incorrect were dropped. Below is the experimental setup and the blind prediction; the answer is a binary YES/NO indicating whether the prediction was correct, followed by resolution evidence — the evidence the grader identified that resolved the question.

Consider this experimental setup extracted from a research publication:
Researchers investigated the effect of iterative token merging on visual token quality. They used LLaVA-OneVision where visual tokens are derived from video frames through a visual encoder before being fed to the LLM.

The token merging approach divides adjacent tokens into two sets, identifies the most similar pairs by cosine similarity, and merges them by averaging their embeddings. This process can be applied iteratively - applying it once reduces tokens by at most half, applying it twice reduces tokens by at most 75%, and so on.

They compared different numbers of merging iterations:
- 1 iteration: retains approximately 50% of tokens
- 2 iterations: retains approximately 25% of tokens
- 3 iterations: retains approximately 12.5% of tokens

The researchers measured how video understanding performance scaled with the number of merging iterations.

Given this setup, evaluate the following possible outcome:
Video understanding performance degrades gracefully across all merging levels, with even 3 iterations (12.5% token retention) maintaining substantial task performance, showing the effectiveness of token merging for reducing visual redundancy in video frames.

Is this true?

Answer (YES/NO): YES